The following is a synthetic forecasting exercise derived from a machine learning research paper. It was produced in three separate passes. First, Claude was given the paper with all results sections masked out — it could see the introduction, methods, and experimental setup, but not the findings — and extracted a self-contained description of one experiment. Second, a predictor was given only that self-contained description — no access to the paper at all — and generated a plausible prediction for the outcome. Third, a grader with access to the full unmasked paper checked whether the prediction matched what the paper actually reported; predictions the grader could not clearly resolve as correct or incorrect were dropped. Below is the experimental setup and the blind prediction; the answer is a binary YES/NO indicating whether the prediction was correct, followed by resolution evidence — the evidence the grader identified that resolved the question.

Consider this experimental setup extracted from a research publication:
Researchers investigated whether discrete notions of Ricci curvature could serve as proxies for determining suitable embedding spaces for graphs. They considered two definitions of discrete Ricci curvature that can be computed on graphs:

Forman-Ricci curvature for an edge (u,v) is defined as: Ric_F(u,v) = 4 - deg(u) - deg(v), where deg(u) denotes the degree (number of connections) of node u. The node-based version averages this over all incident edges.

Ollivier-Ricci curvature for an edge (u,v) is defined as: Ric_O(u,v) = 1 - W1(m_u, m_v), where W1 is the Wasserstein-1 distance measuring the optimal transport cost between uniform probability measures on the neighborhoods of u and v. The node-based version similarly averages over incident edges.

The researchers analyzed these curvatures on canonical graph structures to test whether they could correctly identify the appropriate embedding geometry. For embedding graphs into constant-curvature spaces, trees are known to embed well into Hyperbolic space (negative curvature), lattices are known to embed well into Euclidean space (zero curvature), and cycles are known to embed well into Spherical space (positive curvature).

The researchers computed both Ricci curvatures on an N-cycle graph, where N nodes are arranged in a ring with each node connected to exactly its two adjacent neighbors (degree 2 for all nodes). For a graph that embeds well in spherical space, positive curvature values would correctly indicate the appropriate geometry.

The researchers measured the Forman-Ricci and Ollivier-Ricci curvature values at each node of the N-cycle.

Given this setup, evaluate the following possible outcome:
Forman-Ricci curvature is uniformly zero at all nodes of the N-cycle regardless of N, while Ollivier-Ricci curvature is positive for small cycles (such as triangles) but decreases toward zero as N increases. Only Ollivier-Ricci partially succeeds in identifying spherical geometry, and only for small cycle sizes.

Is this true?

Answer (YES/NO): NO